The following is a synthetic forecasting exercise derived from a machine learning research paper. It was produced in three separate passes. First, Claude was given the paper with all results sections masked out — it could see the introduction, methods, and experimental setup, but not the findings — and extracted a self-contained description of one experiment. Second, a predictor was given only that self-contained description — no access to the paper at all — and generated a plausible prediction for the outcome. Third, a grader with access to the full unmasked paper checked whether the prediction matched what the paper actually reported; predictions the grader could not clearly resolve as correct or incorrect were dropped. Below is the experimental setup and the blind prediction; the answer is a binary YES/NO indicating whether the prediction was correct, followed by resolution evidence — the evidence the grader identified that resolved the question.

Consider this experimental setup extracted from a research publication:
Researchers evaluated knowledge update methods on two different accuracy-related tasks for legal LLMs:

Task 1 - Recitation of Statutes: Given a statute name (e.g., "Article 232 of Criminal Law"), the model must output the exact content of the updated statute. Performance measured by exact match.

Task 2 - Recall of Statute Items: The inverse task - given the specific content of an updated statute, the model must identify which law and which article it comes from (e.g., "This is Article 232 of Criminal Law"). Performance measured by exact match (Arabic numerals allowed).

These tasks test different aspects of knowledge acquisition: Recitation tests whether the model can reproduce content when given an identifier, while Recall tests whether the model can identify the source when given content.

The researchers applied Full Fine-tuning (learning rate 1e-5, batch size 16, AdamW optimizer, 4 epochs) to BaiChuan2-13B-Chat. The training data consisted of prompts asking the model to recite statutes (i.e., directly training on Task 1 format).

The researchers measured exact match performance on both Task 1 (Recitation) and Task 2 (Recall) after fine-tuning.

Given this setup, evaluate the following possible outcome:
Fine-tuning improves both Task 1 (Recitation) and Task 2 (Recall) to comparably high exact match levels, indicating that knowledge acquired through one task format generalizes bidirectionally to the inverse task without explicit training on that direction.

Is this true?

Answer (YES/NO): NO